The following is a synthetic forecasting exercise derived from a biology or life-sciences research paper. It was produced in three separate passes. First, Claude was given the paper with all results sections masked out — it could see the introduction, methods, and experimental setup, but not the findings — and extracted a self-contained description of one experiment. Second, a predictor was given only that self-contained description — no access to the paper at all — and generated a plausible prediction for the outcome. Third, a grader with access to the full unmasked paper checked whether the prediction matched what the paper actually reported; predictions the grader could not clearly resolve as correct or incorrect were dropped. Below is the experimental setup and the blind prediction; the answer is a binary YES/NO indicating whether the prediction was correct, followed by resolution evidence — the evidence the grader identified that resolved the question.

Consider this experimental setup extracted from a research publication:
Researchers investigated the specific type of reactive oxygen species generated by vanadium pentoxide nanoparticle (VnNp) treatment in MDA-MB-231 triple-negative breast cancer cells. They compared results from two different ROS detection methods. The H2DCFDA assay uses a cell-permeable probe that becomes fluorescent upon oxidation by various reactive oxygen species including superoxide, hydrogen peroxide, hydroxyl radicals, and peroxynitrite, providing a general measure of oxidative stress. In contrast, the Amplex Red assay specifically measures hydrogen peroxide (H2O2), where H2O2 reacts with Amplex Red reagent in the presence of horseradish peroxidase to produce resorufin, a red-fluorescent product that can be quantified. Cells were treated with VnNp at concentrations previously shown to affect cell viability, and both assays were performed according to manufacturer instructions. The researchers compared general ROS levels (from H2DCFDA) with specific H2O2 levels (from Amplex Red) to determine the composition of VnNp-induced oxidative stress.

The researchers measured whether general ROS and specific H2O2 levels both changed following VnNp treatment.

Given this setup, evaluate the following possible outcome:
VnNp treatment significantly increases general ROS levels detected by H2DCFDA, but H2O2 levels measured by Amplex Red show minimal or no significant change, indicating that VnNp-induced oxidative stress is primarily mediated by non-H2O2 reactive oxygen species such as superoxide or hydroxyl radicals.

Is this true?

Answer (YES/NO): NO